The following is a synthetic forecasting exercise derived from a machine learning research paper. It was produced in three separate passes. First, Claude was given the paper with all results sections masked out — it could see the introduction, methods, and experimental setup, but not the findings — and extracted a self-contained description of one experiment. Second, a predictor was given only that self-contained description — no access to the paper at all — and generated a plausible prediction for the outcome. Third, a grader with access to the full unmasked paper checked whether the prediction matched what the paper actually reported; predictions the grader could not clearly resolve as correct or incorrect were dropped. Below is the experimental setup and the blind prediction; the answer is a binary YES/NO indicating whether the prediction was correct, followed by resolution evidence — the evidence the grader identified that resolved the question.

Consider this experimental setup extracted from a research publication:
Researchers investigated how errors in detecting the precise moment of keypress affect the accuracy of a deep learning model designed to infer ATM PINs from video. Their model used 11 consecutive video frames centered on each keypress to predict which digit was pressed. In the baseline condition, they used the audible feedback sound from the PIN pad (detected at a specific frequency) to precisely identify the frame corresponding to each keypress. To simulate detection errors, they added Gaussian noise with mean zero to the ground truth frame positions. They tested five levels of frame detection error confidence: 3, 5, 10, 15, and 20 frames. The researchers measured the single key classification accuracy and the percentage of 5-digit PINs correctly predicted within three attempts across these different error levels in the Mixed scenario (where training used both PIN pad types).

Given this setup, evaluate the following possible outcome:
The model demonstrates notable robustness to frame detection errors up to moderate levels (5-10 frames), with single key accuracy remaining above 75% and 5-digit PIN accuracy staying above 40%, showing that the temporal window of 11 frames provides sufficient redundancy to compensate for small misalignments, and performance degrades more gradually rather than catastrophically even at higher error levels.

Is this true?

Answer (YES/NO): NO